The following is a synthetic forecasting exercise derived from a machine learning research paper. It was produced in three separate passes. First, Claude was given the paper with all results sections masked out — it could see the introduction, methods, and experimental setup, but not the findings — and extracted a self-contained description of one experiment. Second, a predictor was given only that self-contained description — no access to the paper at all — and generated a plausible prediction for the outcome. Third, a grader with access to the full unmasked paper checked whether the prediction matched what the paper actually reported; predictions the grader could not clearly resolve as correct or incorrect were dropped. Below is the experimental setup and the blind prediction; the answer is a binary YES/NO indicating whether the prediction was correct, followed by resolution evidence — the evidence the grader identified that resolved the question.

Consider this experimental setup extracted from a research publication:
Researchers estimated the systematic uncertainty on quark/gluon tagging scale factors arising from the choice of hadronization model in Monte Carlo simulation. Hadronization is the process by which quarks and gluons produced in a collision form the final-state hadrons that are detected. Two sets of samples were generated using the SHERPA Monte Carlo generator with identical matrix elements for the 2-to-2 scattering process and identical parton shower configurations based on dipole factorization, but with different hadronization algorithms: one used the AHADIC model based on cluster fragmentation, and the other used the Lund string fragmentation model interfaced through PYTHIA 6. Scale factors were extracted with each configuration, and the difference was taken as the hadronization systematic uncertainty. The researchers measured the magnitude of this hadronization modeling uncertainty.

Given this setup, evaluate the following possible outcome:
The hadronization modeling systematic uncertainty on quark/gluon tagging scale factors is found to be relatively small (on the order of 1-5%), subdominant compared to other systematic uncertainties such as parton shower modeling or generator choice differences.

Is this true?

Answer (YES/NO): NO